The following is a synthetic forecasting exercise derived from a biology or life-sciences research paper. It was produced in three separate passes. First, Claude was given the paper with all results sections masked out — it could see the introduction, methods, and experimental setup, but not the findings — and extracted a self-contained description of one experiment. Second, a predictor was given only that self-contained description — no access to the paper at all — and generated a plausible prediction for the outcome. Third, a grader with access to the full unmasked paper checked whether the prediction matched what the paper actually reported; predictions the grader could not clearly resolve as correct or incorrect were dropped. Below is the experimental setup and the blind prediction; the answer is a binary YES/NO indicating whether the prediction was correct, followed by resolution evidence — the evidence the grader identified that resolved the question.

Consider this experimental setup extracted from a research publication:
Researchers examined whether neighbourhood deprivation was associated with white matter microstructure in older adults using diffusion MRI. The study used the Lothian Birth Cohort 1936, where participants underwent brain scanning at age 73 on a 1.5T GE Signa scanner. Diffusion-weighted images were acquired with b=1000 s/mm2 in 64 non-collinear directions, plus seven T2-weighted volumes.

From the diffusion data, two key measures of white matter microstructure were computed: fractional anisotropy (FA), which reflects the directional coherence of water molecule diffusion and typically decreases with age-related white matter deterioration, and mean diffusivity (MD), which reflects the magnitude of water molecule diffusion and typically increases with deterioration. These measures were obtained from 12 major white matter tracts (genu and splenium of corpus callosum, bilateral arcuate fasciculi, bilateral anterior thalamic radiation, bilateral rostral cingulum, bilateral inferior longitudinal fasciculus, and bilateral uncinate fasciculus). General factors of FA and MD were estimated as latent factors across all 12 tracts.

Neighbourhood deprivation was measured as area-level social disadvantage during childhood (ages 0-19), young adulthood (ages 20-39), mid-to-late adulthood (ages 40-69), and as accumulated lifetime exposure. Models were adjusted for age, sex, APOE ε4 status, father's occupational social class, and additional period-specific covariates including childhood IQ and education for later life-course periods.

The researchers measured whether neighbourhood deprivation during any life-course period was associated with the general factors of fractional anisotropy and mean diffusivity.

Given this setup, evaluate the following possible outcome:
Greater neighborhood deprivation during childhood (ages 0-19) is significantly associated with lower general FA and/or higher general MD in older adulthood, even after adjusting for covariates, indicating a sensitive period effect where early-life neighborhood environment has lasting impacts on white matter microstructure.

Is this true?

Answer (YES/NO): NO